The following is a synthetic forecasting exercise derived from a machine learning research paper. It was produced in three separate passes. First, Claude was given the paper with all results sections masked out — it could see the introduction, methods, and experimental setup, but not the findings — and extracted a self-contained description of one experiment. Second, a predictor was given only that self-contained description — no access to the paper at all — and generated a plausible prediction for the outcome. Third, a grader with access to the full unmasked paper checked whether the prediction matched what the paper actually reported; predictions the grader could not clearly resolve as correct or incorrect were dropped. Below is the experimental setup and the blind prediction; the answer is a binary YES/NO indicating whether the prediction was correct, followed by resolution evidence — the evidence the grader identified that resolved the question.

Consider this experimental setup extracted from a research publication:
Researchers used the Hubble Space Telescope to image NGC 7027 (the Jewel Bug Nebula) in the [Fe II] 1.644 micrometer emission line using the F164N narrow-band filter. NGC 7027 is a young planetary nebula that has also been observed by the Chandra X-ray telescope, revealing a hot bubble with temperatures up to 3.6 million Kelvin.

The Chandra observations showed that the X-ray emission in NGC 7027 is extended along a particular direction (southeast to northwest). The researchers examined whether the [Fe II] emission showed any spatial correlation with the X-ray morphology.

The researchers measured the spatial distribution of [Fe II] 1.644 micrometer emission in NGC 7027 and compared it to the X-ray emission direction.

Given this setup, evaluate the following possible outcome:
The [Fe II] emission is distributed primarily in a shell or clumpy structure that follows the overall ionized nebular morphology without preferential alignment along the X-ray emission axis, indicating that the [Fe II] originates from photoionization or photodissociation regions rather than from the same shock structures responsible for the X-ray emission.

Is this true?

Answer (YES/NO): NO